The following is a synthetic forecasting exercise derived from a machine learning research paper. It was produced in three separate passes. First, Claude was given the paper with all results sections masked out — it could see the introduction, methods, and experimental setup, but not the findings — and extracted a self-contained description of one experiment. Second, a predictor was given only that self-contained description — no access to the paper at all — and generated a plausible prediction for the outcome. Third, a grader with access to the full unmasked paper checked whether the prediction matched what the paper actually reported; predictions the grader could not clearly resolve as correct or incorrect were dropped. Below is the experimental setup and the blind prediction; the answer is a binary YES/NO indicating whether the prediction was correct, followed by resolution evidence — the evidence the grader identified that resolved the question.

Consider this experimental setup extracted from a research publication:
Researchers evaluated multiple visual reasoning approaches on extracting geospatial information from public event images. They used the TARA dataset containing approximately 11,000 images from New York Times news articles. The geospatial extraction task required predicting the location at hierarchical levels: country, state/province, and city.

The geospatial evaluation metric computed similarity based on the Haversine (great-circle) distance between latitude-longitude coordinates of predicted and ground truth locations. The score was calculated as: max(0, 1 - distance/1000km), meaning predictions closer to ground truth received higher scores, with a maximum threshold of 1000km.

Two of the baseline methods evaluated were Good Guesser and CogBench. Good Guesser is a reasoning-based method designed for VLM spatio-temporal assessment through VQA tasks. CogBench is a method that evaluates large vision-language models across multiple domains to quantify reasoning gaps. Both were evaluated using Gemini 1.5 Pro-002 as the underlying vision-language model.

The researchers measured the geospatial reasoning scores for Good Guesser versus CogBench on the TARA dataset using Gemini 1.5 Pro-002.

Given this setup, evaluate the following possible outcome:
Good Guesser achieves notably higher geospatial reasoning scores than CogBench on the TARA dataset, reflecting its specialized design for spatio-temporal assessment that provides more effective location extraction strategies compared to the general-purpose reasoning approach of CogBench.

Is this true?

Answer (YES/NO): YES